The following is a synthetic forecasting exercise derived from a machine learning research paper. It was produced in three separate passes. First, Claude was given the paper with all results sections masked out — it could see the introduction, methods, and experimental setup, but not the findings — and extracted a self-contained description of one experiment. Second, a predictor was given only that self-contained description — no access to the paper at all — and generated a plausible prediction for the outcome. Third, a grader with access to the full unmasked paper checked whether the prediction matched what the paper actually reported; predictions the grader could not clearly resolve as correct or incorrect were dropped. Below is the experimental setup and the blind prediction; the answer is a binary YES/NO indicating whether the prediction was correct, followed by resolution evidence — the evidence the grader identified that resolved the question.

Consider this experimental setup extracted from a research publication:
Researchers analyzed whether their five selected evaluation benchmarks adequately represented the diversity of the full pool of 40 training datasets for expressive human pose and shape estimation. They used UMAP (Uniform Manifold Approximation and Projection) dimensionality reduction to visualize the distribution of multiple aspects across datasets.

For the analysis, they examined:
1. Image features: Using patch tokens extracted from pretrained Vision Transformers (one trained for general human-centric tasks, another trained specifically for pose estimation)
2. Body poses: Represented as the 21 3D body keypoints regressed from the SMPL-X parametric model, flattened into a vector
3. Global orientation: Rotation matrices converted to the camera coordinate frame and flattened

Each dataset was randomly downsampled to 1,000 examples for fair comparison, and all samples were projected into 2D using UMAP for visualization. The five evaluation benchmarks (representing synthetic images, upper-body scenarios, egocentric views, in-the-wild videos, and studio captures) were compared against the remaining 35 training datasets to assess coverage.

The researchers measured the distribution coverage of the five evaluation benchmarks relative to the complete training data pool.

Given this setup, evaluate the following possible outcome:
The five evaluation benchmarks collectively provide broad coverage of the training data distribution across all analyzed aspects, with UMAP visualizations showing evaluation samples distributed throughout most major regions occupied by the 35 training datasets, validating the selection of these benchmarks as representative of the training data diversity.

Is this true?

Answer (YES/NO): YES